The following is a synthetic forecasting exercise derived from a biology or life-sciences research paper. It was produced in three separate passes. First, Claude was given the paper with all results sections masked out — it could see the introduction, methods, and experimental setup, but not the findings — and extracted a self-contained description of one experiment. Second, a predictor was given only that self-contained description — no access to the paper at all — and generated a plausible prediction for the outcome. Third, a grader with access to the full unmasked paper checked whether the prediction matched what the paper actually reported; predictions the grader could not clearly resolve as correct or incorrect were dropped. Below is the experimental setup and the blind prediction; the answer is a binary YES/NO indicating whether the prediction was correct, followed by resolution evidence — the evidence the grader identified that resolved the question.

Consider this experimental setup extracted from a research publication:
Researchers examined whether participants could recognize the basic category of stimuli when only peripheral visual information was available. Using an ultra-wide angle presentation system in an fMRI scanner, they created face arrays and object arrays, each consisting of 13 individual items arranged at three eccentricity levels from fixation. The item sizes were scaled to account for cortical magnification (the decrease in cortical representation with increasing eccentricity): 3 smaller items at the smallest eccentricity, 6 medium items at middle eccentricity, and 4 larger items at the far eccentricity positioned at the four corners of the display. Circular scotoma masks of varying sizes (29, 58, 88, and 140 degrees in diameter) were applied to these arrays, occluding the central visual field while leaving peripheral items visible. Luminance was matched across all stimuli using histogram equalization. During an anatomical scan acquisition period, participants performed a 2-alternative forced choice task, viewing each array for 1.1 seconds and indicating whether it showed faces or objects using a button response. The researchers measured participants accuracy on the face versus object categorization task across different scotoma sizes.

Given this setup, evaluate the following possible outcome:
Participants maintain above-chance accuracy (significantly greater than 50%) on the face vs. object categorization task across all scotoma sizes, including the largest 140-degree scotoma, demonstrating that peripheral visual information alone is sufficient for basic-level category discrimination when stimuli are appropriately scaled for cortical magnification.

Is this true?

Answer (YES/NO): YES